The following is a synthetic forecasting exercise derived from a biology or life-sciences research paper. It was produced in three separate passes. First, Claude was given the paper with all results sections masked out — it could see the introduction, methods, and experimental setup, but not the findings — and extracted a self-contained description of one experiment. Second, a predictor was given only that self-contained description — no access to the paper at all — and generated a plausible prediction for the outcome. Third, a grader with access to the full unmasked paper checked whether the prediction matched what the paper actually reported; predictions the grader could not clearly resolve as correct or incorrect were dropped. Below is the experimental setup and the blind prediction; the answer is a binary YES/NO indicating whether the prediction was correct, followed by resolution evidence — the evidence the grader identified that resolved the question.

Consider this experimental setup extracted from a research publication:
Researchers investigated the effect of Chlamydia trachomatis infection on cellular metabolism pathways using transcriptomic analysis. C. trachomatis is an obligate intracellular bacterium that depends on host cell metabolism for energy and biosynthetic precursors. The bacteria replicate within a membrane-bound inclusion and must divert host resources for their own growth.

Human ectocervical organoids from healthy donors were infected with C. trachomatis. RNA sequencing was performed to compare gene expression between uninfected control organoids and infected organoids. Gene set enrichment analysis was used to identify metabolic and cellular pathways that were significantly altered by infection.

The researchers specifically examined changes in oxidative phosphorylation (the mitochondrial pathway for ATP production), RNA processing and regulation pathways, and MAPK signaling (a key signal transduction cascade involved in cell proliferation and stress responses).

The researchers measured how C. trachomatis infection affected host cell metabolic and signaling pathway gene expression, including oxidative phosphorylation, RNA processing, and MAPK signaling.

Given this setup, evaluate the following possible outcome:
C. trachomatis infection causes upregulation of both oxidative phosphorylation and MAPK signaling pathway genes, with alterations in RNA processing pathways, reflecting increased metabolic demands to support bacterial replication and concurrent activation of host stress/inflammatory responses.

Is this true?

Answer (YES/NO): NO